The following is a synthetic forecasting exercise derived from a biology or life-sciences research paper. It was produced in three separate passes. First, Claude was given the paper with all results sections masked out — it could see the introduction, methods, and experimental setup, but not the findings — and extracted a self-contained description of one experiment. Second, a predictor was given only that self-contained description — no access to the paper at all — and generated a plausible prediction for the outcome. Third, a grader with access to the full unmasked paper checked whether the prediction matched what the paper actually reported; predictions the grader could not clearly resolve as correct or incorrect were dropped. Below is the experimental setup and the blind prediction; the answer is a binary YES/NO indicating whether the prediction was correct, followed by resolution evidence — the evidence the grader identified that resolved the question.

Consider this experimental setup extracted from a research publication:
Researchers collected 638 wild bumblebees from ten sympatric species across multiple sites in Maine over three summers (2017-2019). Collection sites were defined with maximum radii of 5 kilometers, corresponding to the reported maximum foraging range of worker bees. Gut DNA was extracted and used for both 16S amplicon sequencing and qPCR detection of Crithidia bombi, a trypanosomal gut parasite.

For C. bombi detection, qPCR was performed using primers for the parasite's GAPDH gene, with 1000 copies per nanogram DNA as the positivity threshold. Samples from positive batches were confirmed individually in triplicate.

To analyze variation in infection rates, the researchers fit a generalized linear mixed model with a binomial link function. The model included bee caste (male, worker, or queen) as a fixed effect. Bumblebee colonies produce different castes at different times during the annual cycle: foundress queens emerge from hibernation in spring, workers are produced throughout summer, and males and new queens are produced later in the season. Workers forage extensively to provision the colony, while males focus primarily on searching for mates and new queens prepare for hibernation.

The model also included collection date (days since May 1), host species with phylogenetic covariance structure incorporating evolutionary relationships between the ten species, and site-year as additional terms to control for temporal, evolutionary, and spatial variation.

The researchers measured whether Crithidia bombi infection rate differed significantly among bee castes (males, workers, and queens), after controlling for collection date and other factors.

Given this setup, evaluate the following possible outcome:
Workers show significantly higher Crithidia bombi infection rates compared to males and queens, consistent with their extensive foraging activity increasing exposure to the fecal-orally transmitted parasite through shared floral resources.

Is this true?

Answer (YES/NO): NO